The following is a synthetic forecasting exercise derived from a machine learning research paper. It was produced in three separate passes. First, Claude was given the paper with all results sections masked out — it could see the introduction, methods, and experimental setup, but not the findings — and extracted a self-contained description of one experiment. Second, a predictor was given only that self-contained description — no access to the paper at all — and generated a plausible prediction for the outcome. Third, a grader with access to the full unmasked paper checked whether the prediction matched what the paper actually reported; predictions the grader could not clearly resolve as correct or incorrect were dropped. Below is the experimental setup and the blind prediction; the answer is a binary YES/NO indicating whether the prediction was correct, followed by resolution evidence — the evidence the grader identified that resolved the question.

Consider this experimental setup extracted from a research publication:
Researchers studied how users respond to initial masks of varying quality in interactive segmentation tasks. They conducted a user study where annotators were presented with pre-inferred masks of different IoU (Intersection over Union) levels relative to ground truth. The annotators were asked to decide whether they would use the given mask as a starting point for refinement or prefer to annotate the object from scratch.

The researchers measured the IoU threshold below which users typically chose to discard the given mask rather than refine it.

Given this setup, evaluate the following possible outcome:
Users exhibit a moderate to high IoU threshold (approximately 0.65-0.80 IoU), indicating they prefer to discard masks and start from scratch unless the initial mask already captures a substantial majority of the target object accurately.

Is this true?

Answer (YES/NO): YES